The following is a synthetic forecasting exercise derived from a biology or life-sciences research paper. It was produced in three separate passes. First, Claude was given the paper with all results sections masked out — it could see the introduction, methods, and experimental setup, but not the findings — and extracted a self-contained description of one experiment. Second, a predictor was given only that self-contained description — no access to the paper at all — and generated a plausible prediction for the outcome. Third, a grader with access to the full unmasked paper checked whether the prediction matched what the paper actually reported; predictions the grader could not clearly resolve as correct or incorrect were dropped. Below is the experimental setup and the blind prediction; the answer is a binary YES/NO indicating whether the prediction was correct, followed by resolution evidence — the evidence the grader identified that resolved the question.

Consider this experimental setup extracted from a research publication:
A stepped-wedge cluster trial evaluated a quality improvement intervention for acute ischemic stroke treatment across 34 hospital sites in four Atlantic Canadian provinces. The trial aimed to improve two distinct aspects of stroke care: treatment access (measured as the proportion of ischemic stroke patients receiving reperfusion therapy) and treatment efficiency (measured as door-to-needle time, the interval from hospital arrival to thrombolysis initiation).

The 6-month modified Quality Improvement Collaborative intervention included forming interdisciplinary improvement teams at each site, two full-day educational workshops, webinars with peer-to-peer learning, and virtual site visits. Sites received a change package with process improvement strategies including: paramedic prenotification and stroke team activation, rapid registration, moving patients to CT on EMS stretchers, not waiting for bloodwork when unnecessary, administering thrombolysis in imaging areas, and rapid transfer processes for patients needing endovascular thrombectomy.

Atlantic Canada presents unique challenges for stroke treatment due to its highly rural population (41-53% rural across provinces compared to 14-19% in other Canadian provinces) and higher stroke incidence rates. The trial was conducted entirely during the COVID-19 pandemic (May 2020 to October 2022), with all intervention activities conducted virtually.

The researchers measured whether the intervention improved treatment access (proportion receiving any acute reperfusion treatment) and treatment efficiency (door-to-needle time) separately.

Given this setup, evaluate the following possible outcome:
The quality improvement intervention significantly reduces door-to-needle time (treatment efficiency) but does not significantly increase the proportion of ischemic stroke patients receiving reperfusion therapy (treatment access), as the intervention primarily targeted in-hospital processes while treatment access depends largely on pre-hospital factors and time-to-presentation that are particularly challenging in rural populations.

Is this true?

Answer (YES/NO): YES